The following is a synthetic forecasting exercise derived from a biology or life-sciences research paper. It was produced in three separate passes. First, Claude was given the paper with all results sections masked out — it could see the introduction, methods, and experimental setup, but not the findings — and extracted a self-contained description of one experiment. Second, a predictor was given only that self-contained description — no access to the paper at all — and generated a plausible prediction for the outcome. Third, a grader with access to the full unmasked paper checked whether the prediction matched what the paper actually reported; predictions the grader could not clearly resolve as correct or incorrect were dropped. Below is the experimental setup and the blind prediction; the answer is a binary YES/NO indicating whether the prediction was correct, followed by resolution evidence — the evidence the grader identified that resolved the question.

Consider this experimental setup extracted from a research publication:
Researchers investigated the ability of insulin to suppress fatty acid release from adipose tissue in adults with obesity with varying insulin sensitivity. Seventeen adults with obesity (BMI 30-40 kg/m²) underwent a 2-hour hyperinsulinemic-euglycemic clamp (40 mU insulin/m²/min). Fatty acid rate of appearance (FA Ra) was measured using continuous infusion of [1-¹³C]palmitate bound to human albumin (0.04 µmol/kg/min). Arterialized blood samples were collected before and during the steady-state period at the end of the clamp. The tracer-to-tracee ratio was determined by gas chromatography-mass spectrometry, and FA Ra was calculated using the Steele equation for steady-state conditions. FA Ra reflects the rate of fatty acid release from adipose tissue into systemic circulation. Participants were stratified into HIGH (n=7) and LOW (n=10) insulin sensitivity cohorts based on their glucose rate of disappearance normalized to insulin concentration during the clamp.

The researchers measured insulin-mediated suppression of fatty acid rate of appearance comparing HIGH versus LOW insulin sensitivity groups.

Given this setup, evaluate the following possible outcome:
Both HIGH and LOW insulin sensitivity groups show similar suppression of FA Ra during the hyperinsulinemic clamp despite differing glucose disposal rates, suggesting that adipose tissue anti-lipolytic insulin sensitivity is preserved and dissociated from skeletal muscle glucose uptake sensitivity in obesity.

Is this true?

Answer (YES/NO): NO